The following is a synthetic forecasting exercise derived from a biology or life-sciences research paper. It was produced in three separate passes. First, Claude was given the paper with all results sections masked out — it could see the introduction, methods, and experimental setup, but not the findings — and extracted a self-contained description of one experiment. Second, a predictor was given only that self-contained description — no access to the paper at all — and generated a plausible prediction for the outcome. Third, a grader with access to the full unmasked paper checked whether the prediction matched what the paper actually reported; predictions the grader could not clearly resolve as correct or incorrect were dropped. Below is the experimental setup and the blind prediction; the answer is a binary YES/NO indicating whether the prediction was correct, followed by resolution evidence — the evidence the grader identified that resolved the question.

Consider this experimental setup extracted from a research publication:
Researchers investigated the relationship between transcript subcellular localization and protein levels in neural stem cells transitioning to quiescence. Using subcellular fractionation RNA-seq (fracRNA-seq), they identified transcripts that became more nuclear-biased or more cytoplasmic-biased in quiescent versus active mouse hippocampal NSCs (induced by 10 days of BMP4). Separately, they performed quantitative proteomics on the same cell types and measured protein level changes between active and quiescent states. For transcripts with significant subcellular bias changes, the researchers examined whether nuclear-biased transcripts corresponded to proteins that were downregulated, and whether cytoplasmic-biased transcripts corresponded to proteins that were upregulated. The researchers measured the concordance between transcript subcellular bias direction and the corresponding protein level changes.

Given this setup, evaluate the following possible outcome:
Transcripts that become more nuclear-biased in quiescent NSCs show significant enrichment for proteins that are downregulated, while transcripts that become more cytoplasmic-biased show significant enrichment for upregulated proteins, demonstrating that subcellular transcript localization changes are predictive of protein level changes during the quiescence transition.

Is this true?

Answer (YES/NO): YES